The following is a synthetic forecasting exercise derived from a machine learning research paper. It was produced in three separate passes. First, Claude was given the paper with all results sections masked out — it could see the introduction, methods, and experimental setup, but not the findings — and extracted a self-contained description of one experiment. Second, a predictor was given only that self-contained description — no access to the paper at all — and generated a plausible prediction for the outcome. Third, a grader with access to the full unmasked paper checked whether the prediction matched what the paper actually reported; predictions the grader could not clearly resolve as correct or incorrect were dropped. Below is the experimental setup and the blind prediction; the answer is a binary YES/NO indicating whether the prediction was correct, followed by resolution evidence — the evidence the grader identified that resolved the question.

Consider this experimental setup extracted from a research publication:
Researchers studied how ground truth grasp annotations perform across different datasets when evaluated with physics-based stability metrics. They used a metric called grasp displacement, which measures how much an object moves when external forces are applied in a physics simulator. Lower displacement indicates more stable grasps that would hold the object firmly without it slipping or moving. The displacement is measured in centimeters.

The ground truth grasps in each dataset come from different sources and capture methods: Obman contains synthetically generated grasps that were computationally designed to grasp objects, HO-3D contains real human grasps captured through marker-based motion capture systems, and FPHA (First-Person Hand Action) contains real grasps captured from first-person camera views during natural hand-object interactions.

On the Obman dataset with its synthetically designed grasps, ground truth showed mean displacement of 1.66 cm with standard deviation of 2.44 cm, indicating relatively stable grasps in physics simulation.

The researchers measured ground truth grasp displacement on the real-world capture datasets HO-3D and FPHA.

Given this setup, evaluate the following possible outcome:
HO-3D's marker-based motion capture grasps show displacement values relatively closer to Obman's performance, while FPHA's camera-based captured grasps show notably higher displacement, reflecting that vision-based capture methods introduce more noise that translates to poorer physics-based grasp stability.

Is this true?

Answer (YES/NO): NO